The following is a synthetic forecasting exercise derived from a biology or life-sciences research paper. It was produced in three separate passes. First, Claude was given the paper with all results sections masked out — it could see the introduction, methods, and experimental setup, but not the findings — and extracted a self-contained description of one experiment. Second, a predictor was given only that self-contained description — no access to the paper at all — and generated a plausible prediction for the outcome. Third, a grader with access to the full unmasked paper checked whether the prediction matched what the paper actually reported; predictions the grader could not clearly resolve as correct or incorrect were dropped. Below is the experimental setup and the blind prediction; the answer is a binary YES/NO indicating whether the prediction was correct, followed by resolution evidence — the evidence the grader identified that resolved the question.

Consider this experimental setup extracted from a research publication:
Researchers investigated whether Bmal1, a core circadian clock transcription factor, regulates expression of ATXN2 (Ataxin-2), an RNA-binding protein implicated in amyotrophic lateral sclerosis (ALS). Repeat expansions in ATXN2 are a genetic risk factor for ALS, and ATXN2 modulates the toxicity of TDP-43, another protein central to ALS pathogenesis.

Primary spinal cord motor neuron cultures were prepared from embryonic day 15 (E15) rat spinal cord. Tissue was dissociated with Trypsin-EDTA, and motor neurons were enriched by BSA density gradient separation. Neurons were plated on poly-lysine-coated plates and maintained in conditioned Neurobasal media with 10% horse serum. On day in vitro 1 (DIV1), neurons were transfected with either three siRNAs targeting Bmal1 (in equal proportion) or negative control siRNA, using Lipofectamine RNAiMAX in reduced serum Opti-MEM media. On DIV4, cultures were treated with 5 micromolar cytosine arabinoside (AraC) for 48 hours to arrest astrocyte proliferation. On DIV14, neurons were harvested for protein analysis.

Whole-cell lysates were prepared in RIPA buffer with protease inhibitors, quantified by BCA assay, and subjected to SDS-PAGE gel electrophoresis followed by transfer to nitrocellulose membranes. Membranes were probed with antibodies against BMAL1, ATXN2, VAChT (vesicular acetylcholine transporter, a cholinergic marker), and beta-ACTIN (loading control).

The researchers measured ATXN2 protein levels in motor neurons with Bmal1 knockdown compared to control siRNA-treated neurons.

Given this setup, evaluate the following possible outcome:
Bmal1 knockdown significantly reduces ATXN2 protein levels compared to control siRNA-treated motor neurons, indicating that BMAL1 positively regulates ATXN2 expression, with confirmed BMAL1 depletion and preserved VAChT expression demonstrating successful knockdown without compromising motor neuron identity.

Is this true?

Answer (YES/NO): YES